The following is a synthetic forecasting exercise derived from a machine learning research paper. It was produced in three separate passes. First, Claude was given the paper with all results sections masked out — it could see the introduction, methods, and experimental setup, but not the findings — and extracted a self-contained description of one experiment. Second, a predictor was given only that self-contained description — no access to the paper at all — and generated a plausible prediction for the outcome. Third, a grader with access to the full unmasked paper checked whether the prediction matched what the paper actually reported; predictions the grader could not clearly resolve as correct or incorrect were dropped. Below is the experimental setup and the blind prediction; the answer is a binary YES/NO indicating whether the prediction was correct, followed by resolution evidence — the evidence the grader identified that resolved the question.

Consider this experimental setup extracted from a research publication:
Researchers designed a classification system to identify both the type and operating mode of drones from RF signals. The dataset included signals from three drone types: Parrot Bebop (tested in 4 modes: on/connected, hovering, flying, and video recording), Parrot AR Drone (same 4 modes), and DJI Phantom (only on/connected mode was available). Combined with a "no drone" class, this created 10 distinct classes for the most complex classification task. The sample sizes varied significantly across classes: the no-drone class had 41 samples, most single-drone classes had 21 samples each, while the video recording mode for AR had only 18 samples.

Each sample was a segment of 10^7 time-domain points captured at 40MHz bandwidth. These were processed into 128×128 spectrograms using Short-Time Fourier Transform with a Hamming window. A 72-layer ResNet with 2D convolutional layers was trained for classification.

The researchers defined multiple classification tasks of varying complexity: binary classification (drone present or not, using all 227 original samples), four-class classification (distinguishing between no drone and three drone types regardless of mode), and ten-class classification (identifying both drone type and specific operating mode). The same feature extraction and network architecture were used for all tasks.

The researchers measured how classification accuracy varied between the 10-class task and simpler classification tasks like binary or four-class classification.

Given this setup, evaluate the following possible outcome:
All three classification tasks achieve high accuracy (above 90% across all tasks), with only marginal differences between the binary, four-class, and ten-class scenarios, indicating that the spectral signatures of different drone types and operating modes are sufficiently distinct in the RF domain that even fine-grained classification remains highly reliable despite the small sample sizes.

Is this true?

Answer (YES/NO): NO